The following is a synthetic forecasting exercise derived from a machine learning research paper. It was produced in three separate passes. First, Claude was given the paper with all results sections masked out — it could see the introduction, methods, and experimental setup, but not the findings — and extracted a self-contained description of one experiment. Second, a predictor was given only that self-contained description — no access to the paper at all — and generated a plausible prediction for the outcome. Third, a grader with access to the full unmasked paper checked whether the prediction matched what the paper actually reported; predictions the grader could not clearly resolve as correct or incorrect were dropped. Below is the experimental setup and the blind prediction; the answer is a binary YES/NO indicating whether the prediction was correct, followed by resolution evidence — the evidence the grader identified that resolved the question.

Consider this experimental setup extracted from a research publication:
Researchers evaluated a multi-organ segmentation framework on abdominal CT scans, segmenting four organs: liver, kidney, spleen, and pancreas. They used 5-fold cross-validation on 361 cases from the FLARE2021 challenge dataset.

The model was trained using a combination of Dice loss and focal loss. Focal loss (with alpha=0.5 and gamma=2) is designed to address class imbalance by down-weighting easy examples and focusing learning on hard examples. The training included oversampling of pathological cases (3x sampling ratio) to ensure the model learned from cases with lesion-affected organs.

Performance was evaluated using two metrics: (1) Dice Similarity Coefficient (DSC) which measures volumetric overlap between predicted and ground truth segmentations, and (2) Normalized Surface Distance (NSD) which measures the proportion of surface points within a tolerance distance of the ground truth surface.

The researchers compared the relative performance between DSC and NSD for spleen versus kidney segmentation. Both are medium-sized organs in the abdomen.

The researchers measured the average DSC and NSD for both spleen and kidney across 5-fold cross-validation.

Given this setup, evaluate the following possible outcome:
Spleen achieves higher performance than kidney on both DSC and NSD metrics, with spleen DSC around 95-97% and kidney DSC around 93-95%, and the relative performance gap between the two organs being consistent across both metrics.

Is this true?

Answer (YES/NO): NO